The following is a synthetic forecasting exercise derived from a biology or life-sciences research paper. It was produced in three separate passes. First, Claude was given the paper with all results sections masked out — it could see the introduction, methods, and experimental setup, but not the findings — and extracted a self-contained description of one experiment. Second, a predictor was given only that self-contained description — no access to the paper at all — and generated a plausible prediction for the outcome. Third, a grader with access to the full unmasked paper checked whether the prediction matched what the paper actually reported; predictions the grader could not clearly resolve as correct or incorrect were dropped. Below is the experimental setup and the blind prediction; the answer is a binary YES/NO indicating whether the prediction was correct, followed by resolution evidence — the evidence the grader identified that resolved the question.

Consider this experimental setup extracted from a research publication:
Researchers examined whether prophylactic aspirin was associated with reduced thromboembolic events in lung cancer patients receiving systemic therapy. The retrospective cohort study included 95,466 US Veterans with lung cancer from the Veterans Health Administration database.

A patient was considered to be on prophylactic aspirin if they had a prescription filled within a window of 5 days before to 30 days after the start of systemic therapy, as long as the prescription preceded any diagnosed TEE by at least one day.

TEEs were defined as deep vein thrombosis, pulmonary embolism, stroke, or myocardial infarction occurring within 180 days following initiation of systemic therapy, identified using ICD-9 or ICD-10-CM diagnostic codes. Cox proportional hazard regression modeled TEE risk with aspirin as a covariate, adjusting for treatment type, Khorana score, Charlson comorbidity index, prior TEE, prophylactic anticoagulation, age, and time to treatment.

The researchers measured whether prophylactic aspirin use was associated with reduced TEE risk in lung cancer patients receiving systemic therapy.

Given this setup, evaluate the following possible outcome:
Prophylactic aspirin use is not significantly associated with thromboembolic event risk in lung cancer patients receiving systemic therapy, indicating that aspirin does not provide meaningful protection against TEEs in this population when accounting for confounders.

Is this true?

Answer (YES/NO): NO